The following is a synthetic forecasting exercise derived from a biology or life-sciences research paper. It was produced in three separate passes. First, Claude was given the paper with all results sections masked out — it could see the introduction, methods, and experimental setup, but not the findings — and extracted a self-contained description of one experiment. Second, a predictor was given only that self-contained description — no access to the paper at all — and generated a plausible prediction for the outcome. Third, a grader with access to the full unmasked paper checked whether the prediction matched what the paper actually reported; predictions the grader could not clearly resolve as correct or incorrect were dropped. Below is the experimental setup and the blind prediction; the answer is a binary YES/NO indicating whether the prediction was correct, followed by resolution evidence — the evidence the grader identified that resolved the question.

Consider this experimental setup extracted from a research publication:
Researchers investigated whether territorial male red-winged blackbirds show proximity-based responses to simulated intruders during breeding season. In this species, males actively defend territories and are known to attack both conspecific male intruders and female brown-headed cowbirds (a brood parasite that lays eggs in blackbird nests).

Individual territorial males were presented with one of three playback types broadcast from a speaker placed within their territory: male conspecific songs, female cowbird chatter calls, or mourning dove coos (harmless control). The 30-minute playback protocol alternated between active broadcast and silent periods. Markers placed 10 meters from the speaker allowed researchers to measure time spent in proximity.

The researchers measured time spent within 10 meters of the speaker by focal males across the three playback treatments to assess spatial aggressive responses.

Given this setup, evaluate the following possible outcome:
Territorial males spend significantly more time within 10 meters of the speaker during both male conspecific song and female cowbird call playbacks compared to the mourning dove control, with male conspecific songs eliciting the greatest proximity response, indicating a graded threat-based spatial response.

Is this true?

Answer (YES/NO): NO